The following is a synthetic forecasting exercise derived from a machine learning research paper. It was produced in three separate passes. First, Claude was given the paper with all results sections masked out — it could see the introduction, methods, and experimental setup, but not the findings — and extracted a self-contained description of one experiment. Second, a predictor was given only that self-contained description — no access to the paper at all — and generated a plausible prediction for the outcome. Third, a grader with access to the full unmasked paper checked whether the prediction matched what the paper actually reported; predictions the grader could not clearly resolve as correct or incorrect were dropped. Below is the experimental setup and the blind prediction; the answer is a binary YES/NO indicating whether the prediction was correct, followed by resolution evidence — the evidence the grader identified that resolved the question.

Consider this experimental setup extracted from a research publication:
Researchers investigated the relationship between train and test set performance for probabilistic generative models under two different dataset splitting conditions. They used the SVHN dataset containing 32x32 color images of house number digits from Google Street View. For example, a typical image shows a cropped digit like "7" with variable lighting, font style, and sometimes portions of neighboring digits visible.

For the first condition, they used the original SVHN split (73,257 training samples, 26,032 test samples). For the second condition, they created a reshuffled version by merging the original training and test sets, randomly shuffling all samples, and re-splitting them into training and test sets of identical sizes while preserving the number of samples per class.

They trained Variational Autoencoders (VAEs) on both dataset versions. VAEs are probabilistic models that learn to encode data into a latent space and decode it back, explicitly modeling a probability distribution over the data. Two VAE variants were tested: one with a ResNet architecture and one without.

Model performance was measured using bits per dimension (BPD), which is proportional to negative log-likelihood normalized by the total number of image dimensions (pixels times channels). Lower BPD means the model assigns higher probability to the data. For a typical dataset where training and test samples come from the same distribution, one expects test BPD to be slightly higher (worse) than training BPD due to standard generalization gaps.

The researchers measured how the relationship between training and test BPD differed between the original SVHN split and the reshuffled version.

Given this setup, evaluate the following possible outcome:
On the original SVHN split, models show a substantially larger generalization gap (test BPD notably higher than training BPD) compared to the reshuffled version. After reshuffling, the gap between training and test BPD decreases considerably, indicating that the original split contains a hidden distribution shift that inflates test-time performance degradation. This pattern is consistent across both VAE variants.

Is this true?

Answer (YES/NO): NO